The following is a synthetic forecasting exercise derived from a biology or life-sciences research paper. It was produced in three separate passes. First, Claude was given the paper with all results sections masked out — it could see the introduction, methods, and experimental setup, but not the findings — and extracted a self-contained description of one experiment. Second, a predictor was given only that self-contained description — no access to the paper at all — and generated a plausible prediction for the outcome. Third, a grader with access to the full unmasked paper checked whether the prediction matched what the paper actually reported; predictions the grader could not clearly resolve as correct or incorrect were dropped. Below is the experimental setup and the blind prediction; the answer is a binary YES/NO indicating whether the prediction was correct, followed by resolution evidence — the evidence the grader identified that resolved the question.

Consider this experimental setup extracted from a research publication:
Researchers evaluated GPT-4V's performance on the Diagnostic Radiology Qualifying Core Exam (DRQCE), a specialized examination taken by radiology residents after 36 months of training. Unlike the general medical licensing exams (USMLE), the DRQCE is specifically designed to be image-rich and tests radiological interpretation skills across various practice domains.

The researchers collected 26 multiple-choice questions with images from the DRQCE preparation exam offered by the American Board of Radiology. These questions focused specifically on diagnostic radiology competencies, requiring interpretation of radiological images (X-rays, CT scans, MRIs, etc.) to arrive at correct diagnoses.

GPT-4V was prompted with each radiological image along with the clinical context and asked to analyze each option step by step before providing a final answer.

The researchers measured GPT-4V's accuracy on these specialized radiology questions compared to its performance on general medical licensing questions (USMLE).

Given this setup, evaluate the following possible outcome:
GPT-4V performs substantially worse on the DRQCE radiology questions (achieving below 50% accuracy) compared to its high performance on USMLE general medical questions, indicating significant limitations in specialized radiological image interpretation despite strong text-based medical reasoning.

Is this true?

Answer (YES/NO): NO